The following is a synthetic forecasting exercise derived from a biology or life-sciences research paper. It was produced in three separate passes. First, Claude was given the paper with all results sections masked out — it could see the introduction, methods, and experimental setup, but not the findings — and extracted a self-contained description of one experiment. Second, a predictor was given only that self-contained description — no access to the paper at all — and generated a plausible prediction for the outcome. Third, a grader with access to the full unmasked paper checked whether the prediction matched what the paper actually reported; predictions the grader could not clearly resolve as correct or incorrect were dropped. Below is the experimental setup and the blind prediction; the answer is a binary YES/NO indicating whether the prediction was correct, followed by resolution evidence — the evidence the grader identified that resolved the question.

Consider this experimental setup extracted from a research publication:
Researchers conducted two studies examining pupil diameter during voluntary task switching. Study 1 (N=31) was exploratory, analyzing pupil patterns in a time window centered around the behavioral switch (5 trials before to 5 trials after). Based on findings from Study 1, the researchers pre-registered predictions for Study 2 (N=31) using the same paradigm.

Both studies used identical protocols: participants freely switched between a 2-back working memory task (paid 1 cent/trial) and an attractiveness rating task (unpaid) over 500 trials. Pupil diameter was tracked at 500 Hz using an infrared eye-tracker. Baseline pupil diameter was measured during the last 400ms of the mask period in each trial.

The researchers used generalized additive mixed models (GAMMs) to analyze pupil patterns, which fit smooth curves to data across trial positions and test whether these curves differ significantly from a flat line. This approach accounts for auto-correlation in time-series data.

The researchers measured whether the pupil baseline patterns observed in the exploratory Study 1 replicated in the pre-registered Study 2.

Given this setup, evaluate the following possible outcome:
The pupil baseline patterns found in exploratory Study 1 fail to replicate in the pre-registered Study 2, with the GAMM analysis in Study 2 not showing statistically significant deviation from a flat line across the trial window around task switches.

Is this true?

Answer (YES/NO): NO